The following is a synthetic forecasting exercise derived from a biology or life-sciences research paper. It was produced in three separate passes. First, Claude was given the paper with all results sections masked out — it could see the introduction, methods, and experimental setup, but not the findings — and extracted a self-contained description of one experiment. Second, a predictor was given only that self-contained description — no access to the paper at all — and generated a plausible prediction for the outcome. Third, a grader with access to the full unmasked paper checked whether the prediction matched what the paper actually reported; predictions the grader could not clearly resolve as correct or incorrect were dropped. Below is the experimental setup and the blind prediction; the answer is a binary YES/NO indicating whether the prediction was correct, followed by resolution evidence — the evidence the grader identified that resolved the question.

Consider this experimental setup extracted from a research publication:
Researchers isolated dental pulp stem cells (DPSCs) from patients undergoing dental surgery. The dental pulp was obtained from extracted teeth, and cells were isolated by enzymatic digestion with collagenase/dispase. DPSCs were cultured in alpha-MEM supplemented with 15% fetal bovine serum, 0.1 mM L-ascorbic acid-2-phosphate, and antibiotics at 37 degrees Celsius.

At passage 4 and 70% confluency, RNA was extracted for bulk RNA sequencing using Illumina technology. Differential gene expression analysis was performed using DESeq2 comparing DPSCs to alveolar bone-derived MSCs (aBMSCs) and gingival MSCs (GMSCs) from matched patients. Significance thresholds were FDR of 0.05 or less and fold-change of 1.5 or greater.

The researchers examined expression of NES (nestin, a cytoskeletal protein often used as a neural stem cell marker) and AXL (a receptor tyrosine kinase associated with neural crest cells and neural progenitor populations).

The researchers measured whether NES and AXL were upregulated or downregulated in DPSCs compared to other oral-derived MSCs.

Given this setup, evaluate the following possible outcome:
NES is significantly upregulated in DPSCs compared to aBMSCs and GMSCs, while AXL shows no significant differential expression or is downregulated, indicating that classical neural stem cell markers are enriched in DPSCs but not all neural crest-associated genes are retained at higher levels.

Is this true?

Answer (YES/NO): NO